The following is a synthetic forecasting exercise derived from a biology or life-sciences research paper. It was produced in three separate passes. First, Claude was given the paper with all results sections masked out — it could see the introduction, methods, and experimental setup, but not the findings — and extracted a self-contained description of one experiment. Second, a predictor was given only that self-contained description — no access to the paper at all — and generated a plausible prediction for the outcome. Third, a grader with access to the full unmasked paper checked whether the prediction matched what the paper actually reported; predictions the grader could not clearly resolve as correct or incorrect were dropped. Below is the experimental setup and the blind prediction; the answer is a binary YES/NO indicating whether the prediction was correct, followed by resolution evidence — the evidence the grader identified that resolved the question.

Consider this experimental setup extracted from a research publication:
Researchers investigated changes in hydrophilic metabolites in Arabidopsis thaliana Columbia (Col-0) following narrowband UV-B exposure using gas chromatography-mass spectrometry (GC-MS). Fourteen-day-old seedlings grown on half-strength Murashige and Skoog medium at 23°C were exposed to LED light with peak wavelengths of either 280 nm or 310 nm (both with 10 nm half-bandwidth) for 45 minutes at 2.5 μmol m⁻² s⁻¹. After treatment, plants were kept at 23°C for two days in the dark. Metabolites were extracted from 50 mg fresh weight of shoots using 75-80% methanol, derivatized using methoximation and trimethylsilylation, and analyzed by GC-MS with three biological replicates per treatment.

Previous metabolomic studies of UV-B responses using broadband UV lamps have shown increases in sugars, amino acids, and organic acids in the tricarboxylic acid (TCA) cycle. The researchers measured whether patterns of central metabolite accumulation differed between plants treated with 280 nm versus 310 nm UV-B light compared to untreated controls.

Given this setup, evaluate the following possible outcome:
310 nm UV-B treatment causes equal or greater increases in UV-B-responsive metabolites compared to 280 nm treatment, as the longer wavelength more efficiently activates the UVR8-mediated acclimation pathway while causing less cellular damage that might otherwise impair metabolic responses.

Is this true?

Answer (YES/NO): NO